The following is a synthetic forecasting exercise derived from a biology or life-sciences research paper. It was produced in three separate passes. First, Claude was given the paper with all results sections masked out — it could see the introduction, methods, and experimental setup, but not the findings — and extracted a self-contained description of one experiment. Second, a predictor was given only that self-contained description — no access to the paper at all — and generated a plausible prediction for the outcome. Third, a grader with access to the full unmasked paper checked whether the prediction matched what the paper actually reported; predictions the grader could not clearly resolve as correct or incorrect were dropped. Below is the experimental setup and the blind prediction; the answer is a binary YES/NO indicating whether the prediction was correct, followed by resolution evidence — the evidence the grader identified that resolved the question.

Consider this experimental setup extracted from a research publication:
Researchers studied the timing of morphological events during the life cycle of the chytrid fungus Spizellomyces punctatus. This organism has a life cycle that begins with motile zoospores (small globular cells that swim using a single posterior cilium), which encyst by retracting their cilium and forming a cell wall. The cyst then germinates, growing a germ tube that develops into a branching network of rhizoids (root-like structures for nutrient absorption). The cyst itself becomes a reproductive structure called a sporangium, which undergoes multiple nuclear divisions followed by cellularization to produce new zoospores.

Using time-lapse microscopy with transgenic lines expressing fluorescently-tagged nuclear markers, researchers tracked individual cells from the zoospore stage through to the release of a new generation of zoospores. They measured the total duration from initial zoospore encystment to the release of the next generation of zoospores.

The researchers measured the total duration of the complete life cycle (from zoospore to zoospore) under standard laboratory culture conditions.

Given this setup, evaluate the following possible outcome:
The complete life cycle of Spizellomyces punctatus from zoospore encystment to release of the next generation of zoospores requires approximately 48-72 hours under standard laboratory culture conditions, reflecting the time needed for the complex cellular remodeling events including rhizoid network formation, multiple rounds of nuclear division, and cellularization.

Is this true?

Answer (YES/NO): NO